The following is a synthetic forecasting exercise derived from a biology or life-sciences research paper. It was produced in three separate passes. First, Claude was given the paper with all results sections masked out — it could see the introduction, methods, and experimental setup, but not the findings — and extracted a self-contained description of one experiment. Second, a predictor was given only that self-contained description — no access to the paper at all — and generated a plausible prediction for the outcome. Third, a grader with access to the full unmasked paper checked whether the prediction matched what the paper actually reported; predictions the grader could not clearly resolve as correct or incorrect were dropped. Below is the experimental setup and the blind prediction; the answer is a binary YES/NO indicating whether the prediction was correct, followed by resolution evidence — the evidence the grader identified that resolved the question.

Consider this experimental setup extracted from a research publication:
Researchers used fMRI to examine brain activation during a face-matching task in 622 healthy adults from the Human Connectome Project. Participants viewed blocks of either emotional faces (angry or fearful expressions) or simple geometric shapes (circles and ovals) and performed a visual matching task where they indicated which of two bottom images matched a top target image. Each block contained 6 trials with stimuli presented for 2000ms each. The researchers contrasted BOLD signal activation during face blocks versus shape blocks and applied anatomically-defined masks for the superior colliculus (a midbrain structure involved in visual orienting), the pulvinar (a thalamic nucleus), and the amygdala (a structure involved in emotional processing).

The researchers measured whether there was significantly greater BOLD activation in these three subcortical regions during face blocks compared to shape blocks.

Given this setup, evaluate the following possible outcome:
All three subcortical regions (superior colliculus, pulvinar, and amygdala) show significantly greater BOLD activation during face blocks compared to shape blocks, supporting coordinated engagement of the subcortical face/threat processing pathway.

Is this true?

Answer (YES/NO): YES